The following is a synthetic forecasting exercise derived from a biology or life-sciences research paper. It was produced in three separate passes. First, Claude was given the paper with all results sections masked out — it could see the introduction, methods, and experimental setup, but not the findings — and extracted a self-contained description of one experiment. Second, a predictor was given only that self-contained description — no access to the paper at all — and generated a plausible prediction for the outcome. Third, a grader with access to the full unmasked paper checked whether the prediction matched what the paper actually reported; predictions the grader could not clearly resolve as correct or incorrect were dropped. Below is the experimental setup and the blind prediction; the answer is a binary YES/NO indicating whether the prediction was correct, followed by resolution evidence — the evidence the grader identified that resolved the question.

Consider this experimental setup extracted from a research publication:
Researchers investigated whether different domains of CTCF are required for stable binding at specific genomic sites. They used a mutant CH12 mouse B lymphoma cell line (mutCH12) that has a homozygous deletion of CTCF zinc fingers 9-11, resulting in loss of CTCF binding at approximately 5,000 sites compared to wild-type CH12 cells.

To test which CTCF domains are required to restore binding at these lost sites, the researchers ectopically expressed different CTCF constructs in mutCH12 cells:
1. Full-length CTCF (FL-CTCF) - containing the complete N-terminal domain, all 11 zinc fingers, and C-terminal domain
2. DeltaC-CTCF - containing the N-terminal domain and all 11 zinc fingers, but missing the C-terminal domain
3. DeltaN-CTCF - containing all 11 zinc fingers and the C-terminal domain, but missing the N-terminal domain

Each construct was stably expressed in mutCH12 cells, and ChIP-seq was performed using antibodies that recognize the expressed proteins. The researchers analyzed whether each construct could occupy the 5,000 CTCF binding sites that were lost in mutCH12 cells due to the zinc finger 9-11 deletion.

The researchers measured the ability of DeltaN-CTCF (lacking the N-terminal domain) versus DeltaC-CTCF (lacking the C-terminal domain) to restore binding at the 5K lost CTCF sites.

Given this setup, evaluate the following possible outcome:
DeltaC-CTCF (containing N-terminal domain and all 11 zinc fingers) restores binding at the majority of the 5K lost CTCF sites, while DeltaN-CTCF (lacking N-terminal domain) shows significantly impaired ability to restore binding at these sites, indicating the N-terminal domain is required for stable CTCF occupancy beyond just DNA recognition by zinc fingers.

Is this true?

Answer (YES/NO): NO